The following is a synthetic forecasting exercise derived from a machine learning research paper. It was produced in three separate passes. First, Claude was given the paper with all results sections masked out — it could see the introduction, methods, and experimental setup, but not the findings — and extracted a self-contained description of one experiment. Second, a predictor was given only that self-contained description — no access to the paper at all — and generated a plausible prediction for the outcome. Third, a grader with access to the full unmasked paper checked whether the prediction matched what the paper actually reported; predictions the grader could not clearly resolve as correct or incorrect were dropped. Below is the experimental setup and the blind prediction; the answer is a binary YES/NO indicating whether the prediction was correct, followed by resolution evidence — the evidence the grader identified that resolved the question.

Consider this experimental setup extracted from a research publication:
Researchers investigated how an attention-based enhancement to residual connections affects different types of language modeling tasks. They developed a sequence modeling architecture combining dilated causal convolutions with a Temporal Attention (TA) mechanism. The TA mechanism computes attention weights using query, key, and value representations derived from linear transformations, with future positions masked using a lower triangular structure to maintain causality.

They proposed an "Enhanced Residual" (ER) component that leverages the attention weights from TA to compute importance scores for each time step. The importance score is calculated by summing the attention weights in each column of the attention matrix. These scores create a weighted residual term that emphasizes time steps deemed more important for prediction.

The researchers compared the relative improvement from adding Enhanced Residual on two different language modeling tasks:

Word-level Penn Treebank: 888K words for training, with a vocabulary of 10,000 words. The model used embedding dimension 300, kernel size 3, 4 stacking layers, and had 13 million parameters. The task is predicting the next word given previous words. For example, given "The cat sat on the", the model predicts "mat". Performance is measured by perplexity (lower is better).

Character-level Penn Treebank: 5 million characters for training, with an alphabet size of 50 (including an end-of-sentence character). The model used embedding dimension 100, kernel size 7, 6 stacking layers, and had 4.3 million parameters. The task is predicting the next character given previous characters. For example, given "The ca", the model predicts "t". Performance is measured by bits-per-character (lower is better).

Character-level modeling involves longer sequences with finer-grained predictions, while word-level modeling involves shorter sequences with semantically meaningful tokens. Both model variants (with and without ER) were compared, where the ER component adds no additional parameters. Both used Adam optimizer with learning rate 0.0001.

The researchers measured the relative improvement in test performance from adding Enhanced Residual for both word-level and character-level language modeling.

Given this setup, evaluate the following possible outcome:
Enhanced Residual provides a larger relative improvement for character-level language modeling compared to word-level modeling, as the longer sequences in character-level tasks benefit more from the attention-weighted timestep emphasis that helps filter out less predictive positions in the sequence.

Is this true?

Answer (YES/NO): NO